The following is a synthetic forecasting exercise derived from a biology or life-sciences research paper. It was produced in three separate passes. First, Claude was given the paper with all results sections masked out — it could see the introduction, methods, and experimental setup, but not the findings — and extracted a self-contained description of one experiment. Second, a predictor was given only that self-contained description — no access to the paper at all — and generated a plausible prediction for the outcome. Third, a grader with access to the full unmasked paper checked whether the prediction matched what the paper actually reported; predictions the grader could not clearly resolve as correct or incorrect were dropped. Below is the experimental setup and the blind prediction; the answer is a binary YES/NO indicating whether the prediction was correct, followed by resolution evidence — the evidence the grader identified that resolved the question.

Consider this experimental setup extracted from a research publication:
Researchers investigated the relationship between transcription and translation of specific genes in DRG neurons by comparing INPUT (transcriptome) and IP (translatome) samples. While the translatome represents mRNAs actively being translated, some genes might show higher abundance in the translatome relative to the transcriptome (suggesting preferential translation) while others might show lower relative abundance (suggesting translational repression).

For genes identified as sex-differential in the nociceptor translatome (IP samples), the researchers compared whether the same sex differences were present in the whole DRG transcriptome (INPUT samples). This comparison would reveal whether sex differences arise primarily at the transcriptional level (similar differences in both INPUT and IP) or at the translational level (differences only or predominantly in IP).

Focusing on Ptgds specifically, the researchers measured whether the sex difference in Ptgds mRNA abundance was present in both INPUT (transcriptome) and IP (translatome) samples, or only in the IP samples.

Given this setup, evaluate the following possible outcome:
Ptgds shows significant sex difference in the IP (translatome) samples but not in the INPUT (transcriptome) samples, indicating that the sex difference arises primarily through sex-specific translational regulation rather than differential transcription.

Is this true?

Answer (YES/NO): YES